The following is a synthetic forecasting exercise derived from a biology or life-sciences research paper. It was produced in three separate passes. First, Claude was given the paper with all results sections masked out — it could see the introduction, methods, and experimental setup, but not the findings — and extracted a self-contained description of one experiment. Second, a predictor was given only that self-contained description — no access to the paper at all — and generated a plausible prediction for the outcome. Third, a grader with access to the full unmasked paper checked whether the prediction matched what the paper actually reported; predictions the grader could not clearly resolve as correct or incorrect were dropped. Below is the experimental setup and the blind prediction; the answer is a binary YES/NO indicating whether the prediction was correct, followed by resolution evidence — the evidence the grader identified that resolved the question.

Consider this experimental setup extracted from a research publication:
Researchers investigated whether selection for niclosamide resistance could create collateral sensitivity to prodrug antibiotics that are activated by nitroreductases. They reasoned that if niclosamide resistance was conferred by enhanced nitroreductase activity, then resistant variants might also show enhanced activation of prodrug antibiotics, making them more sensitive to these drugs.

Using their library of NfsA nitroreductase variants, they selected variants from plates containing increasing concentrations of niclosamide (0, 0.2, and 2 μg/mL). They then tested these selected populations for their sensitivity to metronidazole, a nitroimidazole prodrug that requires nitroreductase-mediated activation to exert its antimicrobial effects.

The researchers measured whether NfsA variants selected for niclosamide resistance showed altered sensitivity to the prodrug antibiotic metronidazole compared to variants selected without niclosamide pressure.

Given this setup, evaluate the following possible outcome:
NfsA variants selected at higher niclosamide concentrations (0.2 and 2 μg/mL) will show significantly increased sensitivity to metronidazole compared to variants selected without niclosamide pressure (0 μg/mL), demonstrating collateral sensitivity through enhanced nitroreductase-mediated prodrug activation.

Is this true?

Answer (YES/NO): YES